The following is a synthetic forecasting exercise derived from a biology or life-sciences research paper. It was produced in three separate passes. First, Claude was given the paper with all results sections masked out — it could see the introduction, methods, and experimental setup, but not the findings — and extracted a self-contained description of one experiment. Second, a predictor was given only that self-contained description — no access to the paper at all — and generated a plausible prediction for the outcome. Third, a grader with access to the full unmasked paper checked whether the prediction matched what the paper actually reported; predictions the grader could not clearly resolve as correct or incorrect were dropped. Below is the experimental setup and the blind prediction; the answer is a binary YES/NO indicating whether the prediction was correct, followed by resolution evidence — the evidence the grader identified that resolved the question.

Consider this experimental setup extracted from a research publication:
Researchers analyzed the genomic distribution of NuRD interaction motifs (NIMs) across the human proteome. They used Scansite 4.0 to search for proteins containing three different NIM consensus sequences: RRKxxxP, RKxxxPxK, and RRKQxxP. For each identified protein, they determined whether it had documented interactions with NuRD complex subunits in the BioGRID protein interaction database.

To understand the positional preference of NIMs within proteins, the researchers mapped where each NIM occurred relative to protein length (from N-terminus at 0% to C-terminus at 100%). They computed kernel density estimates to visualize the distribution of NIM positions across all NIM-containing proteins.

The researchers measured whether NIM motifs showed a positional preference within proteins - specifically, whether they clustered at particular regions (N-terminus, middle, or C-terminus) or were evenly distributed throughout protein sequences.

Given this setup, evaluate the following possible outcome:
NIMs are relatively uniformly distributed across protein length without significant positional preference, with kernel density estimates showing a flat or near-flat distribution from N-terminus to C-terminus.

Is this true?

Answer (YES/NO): NO